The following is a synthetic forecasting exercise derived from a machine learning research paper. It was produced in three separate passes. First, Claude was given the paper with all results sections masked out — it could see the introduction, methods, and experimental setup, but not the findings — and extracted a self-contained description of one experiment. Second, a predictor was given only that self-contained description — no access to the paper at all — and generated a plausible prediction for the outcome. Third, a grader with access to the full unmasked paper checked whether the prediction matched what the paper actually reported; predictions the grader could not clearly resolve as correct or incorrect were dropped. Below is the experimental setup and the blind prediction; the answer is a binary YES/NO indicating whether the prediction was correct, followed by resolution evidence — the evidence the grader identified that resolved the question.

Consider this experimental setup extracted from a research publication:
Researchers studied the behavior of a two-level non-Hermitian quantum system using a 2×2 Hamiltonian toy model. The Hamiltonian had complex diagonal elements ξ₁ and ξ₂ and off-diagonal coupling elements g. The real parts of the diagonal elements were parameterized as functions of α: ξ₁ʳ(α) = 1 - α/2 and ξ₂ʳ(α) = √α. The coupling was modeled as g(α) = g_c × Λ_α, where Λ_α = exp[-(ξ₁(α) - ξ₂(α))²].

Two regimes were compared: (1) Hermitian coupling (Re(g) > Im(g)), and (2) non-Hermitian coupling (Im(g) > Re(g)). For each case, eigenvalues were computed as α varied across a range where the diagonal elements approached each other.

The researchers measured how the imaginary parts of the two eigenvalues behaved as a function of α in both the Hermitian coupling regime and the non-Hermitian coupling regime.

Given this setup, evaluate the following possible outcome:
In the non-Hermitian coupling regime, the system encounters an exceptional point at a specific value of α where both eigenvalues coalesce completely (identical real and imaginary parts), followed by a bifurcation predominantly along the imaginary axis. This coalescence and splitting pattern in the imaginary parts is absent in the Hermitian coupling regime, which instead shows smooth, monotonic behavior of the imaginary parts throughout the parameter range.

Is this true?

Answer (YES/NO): NO